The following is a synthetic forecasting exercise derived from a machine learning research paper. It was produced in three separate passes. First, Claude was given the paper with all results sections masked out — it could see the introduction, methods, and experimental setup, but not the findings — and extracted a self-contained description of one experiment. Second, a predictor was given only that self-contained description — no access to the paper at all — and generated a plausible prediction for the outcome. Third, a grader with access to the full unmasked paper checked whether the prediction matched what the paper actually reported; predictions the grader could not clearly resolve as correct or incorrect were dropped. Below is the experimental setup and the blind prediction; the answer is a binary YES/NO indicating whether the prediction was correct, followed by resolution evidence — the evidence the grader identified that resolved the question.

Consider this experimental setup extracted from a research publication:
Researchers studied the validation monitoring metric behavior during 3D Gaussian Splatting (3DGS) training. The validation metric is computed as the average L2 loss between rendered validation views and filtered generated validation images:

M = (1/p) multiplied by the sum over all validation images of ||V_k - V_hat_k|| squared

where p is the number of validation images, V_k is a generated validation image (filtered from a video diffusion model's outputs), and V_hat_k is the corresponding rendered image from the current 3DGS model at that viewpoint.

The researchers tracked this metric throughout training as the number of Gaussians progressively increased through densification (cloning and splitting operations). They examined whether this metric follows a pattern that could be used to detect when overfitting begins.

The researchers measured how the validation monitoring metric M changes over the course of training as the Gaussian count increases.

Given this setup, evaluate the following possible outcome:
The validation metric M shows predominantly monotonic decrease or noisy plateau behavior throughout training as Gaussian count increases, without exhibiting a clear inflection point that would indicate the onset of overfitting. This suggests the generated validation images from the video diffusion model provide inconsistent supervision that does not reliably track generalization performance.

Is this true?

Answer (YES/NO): NO